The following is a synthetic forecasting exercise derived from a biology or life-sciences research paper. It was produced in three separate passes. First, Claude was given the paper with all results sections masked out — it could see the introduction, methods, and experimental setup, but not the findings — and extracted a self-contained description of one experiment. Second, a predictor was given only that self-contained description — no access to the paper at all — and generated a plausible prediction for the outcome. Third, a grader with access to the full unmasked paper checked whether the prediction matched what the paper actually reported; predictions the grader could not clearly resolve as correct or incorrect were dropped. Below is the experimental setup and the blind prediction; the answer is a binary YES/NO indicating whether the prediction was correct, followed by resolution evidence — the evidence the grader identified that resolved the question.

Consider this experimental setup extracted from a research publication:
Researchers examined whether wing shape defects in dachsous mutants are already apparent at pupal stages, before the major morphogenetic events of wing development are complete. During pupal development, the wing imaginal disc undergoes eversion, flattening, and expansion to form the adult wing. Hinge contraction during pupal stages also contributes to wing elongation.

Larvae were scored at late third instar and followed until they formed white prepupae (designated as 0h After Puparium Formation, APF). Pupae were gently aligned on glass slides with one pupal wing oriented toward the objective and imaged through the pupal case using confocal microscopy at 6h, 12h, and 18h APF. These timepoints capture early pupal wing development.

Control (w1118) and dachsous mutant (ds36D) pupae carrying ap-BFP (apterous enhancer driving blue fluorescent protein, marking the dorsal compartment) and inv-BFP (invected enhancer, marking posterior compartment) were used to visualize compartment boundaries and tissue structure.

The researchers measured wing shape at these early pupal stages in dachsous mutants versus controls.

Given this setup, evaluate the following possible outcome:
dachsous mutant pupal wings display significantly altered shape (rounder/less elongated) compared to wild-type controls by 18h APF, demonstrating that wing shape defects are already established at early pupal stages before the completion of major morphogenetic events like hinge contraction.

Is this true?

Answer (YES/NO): YES